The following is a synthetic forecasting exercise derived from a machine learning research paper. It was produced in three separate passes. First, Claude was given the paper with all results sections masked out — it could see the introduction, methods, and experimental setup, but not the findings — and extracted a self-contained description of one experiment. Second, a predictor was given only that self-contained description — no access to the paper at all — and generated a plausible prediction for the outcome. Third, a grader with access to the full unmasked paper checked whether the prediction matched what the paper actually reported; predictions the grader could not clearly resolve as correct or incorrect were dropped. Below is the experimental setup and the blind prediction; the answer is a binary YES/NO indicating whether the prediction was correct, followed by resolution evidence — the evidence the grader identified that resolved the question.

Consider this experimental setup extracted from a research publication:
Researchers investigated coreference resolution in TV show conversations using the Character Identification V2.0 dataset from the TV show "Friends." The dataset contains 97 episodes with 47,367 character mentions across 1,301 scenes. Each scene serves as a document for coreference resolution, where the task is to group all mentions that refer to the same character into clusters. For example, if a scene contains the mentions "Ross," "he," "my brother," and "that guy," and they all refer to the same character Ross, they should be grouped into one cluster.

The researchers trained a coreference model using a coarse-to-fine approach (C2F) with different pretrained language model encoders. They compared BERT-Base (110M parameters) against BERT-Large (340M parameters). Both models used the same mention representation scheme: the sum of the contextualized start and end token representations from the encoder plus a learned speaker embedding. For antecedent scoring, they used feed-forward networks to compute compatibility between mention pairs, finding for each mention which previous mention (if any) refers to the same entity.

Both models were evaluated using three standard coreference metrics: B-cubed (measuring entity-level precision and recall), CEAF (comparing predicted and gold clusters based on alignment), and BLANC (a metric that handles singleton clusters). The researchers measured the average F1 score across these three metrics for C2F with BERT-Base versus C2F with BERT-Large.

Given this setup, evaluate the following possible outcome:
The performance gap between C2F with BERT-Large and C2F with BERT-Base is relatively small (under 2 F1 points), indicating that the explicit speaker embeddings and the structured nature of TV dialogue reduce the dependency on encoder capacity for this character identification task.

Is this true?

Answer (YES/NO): NO